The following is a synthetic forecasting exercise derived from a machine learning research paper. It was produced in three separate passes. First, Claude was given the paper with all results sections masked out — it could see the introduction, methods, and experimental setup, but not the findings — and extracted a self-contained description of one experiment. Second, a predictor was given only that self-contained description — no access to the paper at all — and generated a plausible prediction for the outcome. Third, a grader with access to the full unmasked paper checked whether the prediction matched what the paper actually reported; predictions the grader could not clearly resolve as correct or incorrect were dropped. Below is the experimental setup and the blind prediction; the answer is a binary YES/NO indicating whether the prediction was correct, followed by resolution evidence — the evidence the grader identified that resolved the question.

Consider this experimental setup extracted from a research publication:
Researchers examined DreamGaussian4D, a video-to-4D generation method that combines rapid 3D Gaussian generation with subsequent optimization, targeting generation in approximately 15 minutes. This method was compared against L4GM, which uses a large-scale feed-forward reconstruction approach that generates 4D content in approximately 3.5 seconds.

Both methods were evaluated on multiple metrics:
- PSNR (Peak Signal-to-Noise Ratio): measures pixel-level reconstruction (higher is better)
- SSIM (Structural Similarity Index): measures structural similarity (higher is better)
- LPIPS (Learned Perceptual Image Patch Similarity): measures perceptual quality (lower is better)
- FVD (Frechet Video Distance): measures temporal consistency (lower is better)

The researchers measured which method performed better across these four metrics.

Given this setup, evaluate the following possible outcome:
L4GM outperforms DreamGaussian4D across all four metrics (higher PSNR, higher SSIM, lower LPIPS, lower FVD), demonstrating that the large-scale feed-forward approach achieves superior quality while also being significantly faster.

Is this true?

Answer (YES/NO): YES